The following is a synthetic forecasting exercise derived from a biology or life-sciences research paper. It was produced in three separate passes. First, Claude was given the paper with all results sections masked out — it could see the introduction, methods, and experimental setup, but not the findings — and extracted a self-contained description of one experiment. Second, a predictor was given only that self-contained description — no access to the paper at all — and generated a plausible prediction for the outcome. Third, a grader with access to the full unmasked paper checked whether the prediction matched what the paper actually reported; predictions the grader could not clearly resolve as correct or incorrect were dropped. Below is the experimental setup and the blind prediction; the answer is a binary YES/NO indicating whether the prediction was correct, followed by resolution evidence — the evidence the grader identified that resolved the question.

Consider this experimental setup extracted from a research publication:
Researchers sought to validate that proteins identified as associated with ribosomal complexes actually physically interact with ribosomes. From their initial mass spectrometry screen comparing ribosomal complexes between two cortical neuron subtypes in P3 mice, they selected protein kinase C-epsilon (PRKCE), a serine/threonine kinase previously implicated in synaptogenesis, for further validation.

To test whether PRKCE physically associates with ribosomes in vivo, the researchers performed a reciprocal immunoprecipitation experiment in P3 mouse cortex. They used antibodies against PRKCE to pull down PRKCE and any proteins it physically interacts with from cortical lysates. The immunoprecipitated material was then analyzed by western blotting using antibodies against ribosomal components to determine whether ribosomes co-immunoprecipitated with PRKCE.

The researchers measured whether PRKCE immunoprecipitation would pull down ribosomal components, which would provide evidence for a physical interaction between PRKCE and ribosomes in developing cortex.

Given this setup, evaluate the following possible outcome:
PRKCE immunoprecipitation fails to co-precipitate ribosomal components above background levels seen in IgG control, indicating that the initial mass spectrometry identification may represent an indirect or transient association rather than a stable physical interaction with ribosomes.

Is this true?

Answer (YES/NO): NO